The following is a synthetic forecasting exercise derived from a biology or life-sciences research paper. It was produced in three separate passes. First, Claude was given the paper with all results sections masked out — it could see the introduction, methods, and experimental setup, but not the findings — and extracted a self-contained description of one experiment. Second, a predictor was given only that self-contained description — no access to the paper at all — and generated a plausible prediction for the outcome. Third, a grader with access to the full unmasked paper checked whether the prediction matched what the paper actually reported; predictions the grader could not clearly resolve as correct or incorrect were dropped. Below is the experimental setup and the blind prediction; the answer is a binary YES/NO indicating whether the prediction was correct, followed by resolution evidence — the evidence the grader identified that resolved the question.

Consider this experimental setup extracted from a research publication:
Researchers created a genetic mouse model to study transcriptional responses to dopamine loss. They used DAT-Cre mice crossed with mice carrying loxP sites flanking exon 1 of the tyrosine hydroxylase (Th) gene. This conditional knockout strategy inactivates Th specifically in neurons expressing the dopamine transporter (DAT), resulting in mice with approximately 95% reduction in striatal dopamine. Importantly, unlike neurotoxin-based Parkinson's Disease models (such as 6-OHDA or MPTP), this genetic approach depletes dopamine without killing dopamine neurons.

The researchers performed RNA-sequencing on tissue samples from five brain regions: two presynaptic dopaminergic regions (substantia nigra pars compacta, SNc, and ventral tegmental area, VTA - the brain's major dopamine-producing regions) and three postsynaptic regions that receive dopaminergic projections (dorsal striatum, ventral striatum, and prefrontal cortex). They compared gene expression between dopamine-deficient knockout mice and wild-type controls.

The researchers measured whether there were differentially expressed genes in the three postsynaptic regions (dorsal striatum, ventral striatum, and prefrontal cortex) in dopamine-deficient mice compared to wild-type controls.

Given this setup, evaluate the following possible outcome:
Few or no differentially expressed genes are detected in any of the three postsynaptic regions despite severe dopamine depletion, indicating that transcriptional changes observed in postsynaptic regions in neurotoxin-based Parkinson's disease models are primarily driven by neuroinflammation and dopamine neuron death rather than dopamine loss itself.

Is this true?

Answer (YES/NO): YES